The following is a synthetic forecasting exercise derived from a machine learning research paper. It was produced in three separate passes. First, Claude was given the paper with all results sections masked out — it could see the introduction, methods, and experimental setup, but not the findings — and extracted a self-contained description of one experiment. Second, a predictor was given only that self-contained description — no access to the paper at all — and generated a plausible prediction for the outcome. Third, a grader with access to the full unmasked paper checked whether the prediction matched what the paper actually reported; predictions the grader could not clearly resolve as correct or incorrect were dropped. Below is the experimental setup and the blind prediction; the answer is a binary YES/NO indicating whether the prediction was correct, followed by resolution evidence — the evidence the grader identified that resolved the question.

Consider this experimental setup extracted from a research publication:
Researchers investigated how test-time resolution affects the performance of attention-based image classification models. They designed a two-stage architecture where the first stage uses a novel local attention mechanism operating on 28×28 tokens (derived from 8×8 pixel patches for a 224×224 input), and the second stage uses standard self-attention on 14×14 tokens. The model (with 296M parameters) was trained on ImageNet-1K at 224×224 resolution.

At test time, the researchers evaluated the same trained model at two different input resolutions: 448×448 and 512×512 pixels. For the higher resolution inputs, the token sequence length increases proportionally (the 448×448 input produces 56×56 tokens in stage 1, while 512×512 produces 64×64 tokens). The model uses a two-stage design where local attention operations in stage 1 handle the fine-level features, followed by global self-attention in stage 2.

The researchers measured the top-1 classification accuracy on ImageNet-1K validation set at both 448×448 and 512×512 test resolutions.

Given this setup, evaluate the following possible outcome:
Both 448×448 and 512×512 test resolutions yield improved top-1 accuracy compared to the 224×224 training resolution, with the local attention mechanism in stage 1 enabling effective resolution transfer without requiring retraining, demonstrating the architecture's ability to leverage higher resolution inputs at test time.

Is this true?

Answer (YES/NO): NO